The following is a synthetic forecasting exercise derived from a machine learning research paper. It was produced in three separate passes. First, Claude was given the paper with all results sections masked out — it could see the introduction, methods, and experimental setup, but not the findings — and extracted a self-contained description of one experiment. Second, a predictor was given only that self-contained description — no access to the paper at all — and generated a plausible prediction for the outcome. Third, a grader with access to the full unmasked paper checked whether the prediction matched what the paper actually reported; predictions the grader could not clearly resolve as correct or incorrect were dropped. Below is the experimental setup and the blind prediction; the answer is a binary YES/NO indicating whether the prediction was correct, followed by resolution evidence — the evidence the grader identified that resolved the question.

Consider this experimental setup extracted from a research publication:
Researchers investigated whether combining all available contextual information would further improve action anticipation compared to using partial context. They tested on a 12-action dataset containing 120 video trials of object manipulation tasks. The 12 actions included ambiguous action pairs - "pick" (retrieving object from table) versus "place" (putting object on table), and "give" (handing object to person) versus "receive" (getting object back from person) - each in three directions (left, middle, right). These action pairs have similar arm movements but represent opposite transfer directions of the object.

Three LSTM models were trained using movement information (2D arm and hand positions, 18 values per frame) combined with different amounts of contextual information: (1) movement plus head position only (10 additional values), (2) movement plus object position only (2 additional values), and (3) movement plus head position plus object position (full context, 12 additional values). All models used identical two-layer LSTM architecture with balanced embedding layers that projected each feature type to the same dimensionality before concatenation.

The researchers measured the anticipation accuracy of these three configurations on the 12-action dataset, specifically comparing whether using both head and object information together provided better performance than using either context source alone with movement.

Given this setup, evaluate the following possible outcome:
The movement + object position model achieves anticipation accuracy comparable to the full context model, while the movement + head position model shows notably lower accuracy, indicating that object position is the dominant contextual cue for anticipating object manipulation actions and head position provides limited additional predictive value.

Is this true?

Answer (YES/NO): NO